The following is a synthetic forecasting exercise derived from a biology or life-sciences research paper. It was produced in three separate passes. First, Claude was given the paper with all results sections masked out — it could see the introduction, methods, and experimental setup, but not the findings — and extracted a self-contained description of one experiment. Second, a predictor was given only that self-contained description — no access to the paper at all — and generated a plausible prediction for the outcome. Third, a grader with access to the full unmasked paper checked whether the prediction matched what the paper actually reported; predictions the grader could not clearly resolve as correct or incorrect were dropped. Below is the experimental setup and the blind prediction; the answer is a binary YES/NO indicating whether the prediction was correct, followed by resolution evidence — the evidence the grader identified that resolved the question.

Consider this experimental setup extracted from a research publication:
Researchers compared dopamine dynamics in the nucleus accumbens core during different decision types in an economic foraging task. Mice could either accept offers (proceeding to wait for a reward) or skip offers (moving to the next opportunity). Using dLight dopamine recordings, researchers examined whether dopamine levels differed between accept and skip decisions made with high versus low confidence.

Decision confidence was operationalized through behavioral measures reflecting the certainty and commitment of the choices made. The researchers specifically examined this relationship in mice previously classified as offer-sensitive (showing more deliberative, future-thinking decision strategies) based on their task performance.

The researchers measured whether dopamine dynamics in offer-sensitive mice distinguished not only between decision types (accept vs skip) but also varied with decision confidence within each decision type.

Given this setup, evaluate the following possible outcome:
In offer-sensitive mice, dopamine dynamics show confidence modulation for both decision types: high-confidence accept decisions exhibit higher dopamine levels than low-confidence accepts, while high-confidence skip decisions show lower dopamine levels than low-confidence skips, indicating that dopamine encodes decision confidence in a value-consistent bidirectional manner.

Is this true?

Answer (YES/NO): NO